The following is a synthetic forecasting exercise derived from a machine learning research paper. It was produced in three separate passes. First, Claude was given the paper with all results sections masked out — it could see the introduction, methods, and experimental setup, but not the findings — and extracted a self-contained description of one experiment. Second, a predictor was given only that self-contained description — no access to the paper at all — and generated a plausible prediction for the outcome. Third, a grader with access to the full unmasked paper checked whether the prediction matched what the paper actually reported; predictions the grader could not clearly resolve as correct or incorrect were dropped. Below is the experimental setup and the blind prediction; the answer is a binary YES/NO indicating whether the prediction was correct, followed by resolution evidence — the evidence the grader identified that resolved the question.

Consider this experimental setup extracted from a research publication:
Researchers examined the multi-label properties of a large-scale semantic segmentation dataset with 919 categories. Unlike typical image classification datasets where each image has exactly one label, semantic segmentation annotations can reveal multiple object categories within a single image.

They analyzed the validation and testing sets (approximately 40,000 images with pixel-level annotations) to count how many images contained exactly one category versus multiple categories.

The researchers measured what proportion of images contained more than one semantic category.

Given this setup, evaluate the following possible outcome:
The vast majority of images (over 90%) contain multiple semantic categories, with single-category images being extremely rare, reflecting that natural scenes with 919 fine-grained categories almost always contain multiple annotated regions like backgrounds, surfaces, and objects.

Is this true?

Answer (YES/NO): NO